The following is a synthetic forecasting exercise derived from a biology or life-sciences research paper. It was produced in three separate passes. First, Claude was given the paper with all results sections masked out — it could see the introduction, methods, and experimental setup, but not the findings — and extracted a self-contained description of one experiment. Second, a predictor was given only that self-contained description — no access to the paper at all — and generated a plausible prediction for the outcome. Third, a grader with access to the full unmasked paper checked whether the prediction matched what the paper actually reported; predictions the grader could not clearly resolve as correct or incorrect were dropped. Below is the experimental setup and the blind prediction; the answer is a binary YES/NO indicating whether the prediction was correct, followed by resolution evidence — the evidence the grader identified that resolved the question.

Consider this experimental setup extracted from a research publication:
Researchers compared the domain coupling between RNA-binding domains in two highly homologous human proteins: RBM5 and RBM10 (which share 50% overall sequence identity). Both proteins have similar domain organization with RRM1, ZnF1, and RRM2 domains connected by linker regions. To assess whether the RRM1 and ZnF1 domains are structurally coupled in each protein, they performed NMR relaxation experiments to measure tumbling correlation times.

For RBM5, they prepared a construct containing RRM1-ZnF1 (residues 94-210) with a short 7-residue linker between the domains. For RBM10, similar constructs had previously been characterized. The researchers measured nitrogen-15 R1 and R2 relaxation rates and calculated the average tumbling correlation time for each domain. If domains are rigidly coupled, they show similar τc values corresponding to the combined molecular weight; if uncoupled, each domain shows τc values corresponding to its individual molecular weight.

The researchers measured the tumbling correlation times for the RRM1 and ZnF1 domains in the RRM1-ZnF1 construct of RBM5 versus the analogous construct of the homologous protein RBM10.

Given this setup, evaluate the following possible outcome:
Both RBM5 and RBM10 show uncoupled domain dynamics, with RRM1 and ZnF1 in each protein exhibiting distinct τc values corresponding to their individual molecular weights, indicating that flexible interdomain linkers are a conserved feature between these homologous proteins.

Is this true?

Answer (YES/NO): NO